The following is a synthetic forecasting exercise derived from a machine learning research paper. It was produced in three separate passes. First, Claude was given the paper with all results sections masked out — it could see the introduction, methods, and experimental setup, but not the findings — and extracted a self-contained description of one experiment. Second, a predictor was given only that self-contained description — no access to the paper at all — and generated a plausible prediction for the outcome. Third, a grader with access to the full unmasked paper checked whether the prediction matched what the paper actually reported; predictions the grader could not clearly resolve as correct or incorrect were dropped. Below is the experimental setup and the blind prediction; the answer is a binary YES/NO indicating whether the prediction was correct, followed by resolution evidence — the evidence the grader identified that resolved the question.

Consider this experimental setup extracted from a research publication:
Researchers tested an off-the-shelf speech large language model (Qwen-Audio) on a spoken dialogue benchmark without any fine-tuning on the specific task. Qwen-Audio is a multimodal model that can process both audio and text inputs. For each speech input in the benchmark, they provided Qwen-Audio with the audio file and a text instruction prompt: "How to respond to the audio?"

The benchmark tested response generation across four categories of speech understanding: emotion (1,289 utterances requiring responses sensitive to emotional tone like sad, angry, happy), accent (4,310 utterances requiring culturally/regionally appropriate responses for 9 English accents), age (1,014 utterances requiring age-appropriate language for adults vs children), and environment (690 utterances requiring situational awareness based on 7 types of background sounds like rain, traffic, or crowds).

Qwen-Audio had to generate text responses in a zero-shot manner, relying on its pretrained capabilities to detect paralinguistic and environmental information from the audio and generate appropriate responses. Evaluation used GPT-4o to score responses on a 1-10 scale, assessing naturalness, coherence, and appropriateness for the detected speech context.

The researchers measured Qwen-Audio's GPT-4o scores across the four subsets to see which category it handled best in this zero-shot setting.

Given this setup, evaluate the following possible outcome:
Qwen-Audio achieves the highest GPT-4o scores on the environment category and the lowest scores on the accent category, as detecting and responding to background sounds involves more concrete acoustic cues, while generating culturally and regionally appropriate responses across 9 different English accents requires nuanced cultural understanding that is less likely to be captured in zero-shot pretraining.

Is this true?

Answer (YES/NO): NO